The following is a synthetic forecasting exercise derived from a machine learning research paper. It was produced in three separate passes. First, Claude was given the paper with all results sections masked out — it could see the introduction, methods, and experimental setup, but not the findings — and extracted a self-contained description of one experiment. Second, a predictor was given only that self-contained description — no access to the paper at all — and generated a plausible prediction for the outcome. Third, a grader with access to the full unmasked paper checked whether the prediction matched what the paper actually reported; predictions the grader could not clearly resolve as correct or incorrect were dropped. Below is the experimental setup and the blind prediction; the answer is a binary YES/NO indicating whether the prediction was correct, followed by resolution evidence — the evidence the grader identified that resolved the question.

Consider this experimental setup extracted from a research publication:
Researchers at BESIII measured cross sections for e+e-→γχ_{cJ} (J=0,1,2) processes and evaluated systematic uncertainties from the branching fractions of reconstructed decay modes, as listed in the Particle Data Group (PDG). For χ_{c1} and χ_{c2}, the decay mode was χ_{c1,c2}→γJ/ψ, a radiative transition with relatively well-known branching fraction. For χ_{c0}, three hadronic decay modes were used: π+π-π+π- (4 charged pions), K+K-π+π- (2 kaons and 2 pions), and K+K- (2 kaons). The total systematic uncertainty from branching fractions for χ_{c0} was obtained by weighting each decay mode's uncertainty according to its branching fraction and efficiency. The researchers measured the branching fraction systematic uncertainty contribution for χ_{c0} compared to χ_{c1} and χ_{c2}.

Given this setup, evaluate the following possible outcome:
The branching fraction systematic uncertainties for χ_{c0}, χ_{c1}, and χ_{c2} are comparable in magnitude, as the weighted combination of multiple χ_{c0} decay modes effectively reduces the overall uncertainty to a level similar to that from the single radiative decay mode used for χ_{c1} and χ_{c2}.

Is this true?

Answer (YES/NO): NO